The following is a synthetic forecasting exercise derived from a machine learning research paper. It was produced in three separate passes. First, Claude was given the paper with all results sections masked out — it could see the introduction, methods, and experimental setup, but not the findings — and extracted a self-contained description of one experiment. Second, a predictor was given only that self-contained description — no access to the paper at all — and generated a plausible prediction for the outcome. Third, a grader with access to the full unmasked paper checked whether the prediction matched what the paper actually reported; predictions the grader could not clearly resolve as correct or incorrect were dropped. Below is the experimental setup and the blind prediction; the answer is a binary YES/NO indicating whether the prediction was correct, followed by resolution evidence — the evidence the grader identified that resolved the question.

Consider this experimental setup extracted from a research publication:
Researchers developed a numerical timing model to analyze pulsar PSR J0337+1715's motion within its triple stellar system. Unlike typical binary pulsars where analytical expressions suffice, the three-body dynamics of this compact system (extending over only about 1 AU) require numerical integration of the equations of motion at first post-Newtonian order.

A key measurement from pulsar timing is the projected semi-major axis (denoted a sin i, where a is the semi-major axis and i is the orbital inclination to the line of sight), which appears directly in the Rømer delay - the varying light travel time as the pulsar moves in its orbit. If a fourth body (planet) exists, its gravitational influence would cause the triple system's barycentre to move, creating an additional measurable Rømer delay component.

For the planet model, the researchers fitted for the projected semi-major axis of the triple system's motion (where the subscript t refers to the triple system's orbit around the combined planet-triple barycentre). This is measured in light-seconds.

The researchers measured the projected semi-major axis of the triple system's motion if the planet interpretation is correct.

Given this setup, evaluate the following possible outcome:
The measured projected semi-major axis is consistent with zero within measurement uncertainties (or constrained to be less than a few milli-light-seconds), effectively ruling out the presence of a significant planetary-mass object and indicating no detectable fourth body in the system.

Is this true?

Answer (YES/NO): NO